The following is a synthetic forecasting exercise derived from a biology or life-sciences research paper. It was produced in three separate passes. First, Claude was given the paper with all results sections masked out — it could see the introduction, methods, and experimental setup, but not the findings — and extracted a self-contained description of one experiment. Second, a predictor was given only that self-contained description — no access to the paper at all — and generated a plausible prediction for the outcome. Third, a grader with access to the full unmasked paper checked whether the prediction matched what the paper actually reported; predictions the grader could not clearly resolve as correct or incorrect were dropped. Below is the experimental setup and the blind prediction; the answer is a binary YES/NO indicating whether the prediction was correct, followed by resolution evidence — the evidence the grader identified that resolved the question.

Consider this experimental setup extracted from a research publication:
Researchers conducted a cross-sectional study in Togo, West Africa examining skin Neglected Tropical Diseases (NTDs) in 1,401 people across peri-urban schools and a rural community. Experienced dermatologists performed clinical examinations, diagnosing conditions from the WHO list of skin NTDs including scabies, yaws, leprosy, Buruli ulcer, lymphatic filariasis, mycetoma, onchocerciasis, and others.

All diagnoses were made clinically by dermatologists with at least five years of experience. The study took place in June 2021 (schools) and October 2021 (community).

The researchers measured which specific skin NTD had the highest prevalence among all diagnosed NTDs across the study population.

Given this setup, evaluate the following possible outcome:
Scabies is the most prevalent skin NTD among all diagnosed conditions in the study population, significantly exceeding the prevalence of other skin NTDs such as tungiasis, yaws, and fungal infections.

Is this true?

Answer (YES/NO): YES